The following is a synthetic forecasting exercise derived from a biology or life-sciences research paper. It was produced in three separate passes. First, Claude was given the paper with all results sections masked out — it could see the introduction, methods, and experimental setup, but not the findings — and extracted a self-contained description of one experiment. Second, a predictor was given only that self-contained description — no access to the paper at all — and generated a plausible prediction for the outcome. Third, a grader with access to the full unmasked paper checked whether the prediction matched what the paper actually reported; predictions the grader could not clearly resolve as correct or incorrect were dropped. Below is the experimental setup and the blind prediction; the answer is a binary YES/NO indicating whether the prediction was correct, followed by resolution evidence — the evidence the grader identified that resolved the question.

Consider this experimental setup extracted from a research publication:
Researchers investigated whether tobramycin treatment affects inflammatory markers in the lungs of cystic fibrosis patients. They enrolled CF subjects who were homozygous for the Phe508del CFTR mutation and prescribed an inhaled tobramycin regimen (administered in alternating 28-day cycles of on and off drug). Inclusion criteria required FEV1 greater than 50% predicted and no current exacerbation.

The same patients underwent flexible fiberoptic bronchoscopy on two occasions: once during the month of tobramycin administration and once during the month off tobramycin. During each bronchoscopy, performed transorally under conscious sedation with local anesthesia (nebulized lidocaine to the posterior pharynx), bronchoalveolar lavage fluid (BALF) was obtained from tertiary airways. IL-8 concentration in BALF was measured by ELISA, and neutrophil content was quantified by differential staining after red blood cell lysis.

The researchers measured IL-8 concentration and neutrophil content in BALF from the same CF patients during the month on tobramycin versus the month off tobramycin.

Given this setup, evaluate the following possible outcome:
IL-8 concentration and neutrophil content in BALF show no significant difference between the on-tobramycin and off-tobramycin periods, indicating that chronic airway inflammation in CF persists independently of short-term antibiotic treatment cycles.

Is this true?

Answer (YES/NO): NO